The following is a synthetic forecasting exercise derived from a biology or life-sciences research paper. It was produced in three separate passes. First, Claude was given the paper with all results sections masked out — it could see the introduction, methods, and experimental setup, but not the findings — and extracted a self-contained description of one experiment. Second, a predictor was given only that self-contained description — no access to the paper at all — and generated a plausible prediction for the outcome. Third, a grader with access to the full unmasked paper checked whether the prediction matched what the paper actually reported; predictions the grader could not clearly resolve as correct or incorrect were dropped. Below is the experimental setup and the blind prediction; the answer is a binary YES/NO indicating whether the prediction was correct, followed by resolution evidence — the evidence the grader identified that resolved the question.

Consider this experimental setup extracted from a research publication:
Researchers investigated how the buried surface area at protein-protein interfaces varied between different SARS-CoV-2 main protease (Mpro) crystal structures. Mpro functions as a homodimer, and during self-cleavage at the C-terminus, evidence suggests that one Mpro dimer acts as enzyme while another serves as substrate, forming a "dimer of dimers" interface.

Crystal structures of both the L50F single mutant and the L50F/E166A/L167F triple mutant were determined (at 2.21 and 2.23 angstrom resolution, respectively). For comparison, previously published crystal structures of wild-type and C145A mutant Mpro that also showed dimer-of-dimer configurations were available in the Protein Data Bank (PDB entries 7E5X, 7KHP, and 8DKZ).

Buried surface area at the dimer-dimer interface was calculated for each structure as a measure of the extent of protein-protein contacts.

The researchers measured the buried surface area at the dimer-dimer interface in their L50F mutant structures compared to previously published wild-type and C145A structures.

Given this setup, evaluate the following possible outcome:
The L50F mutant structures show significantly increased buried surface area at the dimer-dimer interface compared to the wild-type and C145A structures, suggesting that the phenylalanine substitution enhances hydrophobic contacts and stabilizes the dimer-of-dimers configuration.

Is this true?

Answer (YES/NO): YES